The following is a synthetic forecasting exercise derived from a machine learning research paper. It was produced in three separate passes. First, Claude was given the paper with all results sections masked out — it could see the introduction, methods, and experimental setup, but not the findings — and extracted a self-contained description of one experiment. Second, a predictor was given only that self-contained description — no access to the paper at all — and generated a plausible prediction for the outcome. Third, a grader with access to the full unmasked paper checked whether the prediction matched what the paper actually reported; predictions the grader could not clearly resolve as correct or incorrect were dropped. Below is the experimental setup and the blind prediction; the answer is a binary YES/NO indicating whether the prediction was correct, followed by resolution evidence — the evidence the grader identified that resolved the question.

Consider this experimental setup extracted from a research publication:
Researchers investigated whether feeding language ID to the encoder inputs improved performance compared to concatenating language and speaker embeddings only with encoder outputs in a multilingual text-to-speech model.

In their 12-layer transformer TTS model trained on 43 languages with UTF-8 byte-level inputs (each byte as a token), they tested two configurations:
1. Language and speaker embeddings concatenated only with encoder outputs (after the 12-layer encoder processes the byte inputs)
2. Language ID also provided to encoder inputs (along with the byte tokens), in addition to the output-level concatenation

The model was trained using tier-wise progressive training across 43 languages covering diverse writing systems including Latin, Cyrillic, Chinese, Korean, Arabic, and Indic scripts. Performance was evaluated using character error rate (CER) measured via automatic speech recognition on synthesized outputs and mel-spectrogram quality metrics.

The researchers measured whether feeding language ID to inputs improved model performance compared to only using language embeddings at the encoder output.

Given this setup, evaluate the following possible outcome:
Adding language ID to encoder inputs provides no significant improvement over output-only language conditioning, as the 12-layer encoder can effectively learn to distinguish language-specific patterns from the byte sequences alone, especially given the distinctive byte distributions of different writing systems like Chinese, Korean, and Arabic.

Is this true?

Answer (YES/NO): YES